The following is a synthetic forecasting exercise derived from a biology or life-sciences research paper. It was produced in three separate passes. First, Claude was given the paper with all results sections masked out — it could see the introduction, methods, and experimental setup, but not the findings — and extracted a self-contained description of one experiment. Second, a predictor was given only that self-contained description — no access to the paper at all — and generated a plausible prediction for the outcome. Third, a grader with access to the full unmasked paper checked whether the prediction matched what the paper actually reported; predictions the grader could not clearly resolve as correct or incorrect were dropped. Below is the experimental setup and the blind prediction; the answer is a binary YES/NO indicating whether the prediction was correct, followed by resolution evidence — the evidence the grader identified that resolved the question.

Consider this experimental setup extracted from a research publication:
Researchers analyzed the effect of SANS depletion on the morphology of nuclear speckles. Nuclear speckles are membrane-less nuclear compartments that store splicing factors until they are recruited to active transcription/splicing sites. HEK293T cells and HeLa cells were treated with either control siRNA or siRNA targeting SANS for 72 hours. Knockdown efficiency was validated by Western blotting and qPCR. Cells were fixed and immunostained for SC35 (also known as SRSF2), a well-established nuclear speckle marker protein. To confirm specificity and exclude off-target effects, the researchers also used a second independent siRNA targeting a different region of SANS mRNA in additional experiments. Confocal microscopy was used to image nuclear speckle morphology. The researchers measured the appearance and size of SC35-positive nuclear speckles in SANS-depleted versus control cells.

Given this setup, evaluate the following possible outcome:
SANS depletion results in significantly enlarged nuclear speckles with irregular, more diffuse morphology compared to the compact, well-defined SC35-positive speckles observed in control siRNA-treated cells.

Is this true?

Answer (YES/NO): YES